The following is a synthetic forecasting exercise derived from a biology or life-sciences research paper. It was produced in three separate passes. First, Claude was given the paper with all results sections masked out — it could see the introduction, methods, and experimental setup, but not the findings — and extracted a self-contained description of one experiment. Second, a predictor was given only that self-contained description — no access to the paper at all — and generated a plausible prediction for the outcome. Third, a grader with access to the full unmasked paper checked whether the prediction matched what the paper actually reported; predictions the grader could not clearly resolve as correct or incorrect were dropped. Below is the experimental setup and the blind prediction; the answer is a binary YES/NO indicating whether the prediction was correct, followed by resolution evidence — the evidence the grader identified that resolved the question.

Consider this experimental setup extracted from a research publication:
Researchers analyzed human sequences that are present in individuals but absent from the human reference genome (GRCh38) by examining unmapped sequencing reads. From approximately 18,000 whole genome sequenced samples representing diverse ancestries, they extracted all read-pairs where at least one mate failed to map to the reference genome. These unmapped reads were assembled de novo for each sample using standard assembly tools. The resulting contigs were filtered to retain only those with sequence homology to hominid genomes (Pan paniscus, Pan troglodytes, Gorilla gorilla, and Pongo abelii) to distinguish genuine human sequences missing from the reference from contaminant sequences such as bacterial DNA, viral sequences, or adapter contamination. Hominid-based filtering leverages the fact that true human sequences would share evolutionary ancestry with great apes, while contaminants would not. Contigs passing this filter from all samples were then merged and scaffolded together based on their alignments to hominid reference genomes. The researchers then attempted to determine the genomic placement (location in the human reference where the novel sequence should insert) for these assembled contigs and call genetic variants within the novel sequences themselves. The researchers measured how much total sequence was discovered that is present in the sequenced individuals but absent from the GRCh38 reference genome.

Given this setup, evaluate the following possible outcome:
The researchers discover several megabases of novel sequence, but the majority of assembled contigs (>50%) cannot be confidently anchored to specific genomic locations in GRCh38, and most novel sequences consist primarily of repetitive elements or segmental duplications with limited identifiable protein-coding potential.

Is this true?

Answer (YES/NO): NO